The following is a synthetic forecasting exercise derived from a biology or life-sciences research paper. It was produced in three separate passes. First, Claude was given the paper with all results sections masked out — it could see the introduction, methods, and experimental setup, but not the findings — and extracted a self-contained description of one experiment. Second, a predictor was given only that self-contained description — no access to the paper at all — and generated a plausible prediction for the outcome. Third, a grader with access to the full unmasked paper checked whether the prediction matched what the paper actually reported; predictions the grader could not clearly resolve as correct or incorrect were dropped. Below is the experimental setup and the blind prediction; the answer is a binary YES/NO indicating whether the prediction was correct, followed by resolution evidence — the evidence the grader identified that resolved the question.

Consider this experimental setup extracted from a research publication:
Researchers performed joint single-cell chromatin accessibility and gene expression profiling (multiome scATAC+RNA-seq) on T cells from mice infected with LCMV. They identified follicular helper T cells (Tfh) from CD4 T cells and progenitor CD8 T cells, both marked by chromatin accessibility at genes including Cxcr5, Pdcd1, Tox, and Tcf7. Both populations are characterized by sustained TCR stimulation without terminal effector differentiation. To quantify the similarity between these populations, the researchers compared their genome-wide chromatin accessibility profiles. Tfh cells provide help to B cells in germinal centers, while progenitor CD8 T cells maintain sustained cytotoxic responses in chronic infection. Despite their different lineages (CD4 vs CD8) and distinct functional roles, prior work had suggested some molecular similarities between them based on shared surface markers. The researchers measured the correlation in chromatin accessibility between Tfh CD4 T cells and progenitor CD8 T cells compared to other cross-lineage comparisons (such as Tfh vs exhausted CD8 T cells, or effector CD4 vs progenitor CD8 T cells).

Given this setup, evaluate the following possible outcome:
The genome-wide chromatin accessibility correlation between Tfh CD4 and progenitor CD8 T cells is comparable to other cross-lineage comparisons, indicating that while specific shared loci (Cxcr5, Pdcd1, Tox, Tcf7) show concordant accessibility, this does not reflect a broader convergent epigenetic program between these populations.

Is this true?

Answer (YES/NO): NO